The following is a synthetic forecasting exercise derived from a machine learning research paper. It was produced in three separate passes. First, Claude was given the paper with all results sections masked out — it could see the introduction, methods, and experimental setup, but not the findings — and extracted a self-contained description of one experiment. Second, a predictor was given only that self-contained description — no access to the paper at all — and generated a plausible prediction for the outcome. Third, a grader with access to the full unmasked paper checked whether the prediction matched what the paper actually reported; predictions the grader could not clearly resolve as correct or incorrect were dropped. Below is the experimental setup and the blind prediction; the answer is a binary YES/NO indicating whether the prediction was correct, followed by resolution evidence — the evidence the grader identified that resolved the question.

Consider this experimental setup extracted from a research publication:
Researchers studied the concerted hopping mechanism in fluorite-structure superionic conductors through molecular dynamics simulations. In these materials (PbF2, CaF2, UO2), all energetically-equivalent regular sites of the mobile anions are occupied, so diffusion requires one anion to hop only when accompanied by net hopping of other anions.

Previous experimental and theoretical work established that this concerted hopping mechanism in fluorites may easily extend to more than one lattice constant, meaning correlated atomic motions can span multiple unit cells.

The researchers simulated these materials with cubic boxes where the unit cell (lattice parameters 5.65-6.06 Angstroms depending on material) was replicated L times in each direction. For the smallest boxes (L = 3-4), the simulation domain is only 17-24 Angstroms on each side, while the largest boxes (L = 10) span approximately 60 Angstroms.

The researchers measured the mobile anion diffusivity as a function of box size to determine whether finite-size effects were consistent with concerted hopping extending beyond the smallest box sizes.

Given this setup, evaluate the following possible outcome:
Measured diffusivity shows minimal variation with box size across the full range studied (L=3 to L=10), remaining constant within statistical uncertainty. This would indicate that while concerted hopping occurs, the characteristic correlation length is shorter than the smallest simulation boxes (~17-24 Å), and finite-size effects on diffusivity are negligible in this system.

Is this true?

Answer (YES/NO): NO